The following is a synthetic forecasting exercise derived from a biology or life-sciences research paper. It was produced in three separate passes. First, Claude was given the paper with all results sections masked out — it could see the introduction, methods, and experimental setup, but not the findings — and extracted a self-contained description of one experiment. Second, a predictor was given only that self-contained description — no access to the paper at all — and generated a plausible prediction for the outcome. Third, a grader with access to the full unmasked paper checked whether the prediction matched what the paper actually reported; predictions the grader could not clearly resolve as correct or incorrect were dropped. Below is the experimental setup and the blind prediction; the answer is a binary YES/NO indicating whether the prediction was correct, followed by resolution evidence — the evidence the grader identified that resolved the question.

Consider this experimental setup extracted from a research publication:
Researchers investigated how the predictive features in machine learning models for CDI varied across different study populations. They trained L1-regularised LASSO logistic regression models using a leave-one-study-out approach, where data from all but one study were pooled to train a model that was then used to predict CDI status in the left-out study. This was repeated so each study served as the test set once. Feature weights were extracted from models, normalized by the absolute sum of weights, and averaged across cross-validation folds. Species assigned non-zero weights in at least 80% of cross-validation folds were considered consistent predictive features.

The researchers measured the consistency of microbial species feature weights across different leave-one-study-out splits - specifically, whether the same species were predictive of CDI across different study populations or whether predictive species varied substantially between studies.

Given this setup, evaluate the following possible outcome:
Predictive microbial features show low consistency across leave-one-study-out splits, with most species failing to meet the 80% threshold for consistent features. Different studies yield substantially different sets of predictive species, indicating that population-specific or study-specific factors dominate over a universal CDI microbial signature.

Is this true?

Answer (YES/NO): NO